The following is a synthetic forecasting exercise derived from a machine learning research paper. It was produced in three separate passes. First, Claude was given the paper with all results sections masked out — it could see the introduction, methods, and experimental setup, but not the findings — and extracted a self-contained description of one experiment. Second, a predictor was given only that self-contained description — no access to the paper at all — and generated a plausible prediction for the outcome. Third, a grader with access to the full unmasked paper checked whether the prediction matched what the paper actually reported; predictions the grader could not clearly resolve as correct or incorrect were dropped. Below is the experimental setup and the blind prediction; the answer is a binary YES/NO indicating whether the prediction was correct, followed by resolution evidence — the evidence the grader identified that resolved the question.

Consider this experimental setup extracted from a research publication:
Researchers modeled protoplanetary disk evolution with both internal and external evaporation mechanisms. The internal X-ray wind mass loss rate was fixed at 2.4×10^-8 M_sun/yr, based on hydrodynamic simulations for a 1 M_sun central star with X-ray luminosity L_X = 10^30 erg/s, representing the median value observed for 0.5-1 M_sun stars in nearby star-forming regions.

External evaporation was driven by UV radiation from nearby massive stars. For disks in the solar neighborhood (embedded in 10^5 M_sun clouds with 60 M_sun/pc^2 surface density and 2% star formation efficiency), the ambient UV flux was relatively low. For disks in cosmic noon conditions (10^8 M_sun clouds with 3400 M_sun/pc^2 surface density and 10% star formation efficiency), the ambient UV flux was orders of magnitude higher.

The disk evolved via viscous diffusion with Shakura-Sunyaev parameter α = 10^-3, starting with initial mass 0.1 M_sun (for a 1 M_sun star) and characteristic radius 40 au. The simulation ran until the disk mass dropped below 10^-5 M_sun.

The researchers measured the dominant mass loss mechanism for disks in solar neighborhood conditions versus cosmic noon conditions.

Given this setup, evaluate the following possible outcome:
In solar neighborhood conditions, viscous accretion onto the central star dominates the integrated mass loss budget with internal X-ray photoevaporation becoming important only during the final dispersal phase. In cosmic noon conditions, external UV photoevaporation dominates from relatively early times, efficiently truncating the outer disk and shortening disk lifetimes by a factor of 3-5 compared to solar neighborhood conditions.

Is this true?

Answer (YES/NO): NO